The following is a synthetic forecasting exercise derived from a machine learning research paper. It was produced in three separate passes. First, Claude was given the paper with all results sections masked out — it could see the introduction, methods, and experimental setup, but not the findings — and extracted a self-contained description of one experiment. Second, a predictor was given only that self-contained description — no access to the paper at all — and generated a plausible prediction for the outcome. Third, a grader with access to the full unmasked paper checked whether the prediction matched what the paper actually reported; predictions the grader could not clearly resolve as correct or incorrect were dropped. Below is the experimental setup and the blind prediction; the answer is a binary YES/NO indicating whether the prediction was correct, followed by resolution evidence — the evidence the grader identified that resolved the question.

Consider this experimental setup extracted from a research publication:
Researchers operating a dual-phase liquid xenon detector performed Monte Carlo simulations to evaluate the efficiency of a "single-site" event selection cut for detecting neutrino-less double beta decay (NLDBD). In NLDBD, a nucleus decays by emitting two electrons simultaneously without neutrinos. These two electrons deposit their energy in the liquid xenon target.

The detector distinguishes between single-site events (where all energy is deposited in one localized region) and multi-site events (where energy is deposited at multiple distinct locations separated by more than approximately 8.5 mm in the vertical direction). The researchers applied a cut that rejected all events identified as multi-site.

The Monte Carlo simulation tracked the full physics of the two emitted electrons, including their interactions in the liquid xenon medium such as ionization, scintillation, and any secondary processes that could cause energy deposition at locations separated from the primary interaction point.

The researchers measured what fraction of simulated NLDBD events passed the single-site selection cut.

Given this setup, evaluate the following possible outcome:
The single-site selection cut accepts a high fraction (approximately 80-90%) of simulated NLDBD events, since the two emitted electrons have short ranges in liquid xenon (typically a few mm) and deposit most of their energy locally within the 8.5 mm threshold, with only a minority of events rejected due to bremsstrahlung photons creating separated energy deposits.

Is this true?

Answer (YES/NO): NO